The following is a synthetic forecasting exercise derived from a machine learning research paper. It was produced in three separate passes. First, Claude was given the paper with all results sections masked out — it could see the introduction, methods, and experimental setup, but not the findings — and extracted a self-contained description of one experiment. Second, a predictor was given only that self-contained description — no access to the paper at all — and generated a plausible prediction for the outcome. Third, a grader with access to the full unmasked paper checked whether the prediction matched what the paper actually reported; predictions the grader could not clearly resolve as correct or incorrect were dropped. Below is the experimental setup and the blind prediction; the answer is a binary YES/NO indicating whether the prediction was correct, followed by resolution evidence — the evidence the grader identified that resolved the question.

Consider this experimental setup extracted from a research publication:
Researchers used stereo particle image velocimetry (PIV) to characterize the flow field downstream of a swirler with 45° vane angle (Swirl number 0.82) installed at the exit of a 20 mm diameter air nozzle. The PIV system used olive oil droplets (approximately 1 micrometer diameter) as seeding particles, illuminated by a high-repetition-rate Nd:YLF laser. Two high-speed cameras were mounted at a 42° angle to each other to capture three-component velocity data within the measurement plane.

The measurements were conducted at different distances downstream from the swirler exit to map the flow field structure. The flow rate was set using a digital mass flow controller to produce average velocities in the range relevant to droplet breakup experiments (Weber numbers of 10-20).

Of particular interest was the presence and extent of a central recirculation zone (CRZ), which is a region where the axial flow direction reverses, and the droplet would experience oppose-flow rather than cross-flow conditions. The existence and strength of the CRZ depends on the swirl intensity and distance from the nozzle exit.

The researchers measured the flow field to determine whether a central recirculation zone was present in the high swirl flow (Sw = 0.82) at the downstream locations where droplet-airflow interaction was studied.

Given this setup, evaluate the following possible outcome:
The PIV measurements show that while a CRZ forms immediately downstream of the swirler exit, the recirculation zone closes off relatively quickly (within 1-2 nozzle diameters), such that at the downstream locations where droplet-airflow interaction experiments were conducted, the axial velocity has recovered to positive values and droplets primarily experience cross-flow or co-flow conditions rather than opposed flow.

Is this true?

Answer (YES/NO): NO